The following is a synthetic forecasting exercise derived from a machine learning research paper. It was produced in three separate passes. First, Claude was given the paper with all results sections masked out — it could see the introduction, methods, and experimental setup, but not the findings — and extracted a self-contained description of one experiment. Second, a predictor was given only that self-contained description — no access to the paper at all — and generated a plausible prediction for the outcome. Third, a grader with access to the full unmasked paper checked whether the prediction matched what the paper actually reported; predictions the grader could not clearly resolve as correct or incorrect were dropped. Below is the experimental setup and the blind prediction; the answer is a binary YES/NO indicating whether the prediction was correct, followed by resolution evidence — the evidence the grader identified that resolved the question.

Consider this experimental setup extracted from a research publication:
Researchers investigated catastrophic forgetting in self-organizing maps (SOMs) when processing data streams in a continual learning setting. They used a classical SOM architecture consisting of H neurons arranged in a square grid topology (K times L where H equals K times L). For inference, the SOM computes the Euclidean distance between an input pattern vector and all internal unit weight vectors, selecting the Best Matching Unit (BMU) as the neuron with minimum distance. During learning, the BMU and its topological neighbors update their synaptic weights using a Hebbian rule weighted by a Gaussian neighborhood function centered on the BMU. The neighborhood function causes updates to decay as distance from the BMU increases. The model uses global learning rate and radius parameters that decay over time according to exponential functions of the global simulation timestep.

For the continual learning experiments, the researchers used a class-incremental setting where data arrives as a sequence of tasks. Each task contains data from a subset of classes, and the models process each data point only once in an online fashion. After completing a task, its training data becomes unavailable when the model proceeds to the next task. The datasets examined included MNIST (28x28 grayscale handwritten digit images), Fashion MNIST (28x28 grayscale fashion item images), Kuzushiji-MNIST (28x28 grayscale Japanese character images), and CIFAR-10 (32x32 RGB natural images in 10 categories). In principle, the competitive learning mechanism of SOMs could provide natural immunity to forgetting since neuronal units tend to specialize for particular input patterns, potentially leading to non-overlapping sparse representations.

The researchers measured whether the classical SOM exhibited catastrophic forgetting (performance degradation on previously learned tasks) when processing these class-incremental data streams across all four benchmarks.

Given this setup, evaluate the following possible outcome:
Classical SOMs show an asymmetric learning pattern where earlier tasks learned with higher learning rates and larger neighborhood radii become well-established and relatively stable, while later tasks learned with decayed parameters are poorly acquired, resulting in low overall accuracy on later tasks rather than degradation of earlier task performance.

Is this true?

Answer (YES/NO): NO